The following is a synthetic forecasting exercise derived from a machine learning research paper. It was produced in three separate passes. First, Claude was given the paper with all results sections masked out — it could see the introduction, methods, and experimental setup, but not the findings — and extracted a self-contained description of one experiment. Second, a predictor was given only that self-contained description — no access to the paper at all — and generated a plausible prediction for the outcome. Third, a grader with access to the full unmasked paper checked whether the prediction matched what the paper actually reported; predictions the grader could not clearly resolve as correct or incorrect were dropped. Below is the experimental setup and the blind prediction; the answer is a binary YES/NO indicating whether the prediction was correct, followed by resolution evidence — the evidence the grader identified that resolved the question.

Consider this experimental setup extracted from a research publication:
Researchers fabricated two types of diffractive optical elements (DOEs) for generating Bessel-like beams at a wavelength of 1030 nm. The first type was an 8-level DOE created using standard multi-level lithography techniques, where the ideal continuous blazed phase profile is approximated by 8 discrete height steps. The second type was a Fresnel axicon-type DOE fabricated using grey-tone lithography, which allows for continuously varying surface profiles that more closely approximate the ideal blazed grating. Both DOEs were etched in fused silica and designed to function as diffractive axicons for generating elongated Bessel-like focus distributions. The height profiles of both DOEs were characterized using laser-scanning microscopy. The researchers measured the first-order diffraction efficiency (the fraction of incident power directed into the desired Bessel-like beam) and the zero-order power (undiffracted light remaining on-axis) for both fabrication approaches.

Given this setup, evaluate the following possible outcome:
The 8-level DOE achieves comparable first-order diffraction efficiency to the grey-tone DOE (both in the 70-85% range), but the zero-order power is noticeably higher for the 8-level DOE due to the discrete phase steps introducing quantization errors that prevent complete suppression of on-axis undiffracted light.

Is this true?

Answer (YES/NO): NO